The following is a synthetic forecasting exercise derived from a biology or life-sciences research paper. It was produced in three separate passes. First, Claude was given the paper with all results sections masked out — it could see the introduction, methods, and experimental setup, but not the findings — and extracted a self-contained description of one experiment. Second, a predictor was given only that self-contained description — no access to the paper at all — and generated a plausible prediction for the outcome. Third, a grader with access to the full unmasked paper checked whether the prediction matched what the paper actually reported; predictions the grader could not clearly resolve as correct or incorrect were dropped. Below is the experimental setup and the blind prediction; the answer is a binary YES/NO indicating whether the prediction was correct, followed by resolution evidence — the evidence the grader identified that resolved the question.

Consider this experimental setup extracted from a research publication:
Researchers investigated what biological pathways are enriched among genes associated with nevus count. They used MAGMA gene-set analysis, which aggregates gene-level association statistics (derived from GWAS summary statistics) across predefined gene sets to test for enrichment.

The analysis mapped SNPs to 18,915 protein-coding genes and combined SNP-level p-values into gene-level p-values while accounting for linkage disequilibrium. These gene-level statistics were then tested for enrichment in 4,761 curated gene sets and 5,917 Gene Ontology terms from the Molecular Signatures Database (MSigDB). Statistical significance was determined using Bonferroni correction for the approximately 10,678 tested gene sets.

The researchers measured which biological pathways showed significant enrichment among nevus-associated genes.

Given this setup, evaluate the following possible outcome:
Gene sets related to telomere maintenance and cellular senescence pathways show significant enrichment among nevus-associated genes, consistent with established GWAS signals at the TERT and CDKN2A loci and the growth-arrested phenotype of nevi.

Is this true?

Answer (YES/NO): NO